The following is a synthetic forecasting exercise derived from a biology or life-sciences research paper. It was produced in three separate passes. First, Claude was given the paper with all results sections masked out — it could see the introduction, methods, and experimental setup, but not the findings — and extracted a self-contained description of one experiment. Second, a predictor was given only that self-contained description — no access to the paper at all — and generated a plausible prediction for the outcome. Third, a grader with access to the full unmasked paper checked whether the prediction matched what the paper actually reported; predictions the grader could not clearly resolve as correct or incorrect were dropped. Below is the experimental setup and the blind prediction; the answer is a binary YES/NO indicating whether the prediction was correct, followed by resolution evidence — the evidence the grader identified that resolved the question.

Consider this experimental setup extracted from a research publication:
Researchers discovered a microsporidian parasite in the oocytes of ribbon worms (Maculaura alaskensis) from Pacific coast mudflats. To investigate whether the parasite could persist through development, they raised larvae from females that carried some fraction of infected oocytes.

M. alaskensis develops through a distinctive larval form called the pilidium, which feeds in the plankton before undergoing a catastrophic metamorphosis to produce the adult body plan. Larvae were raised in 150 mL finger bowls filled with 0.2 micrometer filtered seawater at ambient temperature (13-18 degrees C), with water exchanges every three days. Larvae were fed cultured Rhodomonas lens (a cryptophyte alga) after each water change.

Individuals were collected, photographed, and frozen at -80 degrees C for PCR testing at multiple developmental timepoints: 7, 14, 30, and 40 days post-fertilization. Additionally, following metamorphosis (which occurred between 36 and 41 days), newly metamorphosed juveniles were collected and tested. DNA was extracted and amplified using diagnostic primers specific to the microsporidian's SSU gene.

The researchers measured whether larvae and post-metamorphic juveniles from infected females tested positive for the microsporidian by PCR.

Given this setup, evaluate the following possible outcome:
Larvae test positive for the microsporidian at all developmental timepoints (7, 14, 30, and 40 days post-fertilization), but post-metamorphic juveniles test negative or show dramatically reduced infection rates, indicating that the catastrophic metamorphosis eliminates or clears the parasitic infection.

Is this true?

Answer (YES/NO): NO